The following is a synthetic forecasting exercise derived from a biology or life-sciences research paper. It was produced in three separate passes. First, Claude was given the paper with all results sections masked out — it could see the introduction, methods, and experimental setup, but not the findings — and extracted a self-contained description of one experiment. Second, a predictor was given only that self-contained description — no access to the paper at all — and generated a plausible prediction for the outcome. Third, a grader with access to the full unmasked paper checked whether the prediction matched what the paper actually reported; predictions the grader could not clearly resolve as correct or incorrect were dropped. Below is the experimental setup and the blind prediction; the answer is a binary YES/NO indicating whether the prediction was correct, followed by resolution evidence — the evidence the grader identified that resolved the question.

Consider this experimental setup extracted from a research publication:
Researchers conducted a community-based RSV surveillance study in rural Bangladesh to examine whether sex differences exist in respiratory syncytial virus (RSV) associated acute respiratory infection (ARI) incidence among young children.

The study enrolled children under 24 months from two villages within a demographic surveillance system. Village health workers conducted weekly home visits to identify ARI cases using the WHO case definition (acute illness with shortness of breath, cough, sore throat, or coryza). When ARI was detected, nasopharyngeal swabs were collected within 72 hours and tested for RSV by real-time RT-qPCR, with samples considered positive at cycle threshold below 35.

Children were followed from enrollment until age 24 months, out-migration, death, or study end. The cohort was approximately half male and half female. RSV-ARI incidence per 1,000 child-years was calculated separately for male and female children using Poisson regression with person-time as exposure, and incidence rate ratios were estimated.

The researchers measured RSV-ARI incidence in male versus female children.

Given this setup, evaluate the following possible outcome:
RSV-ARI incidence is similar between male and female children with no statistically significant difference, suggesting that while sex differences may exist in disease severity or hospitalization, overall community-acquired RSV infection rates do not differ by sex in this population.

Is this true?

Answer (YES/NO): YES